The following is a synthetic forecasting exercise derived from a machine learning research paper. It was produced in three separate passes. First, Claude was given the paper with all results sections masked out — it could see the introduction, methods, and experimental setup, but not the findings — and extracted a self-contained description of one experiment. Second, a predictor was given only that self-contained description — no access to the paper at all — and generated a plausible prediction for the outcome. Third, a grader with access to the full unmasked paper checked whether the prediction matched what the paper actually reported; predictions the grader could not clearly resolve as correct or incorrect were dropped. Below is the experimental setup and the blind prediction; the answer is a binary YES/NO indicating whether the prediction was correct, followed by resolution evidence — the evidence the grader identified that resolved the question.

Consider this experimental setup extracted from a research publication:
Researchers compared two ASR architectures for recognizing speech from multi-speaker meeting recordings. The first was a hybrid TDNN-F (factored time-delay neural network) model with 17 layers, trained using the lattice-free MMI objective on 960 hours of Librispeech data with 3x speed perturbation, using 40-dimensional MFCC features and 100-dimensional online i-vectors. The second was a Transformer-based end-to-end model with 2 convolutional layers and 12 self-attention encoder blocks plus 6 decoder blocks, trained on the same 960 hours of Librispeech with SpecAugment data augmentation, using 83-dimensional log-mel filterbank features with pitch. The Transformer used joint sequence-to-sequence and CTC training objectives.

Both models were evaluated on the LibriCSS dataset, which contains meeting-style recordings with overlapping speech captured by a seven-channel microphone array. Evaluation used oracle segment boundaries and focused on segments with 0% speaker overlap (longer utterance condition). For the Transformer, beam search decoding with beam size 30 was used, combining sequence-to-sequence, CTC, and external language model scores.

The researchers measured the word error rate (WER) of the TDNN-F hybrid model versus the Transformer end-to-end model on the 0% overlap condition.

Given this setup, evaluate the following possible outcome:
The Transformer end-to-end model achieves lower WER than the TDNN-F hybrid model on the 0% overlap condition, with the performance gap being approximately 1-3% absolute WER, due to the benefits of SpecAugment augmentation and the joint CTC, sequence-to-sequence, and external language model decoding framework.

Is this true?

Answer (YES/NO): NO